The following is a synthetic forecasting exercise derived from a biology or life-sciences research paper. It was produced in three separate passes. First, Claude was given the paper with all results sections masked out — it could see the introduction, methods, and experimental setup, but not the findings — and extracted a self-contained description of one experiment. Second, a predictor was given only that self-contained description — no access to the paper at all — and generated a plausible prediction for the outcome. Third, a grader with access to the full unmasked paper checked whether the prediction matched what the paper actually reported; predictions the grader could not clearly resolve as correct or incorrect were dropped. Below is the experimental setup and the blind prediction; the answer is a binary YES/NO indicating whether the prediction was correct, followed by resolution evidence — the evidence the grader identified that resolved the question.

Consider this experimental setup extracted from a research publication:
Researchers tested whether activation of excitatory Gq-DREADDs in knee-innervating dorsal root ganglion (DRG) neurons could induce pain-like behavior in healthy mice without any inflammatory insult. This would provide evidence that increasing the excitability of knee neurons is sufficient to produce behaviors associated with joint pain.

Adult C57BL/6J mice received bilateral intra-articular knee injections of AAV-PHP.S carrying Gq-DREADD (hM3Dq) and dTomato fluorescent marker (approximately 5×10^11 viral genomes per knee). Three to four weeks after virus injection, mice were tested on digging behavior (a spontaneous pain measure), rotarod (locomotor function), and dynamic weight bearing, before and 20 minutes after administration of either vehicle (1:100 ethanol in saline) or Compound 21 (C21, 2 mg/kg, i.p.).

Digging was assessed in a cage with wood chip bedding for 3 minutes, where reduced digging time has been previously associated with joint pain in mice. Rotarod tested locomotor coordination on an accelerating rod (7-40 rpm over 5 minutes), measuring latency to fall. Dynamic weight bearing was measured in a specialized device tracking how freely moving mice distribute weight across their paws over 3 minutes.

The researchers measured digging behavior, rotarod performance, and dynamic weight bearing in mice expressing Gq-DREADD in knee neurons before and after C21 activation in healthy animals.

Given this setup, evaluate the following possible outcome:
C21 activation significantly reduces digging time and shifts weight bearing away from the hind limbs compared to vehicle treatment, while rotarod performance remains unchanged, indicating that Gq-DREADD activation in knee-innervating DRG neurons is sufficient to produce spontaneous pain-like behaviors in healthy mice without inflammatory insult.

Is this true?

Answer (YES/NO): NO